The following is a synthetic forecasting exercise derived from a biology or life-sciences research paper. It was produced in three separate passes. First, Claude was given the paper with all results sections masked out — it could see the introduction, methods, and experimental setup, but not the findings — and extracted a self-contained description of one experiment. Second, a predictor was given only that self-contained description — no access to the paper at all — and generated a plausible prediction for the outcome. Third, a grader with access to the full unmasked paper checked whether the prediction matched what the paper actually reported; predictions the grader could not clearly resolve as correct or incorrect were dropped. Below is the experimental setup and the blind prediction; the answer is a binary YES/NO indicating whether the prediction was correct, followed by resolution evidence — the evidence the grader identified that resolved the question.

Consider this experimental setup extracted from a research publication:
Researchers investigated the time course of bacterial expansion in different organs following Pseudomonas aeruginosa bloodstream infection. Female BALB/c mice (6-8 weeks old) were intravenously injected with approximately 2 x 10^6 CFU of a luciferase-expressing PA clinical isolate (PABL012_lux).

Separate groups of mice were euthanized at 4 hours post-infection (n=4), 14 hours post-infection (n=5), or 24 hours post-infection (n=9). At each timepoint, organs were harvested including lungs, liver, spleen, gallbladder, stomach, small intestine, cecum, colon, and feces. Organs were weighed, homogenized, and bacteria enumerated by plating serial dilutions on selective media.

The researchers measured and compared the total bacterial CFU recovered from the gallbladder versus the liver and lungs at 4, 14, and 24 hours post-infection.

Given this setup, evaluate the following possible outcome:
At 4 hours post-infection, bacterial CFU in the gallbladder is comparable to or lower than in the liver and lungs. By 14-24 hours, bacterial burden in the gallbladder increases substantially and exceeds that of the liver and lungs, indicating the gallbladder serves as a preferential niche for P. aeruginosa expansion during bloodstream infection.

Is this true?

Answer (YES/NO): YES